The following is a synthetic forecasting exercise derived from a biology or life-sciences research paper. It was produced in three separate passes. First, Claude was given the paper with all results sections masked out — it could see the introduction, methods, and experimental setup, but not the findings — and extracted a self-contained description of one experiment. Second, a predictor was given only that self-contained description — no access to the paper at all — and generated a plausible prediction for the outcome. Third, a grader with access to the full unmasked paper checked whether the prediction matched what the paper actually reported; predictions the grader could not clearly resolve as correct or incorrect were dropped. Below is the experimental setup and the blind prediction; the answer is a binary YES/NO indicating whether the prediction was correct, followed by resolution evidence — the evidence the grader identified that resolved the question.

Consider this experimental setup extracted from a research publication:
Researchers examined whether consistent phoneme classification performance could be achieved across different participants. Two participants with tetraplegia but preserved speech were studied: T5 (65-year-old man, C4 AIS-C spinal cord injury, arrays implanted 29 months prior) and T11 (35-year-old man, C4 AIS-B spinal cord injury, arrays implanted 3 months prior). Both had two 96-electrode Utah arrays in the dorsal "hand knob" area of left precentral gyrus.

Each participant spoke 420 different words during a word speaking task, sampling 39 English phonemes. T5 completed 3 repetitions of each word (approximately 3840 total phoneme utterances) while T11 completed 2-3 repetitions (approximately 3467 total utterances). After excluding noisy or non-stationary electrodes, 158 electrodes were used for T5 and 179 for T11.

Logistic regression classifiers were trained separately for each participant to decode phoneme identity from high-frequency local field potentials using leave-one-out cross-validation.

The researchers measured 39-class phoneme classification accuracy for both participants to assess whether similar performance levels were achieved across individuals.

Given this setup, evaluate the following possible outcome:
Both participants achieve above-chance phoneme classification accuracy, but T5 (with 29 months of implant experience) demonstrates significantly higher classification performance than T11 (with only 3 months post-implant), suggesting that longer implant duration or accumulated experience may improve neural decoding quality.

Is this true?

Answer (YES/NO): NO